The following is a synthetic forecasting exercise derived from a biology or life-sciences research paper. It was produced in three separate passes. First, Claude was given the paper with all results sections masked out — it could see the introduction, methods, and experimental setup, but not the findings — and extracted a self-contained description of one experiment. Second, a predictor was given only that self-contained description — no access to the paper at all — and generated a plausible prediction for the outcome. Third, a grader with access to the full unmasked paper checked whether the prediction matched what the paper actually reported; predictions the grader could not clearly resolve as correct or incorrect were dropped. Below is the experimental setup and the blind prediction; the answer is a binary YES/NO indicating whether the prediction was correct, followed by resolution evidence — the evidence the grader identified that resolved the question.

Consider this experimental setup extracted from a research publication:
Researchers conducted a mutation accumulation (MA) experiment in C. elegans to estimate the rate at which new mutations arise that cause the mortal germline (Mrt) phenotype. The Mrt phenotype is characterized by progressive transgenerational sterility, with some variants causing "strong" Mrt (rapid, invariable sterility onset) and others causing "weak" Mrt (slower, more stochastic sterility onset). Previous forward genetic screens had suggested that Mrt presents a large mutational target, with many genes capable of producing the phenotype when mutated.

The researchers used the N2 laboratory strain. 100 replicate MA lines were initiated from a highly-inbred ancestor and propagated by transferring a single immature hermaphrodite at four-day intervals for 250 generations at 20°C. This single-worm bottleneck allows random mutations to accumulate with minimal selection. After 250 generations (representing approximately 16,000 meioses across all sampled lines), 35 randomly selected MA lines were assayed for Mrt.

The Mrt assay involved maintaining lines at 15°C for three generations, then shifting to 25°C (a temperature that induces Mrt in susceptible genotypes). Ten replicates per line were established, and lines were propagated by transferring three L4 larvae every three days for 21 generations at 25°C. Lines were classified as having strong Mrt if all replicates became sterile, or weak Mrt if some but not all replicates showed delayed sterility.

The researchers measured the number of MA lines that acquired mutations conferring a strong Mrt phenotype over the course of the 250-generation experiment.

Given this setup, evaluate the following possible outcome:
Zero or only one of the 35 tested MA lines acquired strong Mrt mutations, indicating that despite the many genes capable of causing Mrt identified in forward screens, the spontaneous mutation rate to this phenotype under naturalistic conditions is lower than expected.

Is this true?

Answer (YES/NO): YES